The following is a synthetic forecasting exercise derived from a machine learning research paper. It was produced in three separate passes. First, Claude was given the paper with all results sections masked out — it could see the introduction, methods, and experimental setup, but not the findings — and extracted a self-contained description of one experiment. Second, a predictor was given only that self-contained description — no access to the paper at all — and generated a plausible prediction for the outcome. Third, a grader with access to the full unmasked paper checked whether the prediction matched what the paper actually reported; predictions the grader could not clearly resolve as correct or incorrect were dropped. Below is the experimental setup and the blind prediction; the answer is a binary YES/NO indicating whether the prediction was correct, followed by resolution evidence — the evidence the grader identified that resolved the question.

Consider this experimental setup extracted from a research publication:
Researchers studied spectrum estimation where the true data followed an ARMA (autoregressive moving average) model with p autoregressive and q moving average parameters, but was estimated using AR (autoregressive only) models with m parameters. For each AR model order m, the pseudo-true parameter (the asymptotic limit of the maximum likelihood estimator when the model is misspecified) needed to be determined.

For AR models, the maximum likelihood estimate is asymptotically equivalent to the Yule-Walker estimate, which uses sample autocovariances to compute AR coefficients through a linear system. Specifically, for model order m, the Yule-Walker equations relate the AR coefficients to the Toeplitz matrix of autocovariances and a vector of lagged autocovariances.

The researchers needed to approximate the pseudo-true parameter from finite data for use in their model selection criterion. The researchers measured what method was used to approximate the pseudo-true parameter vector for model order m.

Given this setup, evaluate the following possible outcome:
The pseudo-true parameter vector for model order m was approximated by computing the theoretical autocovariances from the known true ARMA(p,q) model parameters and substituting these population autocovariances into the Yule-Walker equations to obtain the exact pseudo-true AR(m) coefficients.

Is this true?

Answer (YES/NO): NO